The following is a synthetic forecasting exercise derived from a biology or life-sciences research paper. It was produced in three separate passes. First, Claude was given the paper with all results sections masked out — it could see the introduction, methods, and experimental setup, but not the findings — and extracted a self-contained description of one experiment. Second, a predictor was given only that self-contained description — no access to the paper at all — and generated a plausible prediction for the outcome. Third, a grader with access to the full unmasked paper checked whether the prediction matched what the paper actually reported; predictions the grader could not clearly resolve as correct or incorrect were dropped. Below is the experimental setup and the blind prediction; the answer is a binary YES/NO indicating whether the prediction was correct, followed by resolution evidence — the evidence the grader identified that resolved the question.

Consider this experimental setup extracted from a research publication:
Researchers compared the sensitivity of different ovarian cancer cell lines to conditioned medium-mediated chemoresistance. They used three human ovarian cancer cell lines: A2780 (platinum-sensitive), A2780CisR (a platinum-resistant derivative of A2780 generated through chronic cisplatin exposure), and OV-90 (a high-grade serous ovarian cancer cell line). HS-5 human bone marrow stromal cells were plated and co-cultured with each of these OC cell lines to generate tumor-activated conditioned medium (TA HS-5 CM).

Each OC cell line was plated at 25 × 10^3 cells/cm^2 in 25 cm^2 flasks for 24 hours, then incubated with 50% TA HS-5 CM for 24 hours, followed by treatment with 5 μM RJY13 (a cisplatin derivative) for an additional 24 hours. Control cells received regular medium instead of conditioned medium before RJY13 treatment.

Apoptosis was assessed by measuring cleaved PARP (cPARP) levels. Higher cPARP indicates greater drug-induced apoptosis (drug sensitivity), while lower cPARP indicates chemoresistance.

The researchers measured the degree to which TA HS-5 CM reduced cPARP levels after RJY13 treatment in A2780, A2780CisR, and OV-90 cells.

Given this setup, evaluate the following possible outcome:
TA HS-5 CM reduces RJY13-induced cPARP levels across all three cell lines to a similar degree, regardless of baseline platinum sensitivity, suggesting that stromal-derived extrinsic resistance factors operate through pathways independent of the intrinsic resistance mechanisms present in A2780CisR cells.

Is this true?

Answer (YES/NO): NO